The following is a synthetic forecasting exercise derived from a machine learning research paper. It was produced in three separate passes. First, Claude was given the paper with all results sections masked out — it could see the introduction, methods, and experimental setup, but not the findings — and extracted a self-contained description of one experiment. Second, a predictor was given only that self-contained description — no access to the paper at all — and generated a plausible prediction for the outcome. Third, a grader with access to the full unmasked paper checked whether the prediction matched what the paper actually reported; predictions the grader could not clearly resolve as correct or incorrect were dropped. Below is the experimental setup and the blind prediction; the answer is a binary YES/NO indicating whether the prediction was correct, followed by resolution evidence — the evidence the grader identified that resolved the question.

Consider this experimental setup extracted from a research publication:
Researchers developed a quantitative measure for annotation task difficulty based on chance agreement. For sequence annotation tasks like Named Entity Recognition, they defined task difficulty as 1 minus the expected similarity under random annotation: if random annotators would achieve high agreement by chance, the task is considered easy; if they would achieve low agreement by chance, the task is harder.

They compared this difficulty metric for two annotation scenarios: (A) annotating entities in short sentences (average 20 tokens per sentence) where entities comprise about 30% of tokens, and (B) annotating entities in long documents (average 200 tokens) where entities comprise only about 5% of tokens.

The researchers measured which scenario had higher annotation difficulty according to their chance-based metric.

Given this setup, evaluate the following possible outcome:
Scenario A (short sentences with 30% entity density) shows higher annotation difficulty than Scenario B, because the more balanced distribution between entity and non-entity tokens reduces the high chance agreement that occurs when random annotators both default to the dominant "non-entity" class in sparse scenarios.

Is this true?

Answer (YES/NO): NO